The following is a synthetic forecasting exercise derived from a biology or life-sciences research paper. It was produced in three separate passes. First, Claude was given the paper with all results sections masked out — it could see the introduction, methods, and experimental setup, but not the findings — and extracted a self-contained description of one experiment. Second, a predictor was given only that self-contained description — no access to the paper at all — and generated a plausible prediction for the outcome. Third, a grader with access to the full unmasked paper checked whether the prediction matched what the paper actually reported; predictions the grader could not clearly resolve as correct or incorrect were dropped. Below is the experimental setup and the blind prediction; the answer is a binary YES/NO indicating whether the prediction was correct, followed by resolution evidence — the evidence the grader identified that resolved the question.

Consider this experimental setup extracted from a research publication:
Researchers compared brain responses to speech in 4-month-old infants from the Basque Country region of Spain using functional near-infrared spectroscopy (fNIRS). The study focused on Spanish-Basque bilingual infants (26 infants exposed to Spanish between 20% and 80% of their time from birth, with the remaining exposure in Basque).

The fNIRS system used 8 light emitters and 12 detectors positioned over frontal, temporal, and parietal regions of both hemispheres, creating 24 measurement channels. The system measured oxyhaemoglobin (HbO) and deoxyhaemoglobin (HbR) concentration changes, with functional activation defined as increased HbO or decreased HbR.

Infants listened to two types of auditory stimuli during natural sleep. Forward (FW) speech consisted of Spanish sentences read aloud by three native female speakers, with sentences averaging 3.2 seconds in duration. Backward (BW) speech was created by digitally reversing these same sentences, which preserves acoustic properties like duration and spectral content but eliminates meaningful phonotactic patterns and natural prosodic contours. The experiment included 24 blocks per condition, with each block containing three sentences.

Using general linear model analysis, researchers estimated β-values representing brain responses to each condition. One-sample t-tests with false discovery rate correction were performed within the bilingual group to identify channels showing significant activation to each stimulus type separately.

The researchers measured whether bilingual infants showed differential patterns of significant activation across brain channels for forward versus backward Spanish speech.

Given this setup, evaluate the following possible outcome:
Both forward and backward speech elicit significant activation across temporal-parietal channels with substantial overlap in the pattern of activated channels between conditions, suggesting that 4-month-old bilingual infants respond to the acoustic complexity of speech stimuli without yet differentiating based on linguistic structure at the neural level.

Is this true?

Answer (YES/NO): NO